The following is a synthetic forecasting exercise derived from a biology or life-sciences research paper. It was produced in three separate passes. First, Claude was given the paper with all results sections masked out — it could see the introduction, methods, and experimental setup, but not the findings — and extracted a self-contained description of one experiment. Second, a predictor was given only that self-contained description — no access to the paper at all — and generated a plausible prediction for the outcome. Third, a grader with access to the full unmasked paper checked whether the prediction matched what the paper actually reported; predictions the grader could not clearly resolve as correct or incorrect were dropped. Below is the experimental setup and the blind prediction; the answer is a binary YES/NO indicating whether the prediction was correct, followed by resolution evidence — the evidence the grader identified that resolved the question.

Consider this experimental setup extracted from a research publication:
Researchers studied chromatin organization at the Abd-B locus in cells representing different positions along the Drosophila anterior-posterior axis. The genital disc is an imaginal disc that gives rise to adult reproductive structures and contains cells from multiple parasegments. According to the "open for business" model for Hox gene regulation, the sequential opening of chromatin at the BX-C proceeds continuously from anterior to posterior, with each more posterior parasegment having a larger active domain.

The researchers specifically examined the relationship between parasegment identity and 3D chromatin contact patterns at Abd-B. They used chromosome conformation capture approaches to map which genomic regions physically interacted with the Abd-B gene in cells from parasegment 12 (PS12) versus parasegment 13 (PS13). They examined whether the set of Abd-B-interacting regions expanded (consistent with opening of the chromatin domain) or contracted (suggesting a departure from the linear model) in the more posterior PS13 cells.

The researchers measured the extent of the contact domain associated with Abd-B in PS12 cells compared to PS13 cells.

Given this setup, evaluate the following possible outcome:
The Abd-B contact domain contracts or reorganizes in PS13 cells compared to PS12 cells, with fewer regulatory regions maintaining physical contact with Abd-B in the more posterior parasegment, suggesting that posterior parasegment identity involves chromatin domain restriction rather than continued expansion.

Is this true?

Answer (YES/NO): YES